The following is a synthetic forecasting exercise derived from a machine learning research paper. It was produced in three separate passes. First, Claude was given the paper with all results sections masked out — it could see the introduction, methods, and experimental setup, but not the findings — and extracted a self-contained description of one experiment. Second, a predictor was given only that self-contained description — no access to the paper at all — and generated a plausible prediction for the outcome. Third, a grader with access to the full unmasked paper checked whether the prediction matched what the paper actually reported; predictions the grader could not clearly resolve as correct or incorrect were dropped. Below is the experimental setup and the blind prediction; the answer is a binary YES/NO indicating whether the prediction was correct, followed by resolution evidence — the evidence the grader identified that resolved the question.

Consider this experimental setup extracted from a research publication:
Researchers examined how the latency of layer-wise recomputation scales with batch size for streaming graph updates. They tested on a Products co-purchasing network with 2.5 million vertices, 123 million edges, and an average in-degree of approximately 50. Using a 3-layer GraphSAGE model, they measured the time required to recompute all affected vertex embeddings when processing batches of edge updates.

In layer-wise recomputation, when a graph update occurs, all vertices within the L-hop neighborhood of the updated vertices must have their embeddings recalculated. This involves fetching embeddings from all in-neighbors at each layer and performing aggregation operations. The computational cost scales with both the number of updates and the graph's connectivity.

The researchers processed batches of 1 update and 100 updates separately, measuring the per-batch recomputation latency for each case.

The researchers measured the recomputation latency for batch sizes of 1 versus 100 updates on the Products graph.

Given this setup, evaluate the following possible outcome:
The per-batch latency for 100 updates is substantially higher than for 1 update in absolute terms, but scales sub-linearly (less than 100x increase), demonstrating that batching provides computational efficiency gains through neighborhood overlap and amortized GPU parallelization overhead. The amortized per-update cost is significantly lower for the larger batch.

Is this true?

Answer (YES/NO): NO